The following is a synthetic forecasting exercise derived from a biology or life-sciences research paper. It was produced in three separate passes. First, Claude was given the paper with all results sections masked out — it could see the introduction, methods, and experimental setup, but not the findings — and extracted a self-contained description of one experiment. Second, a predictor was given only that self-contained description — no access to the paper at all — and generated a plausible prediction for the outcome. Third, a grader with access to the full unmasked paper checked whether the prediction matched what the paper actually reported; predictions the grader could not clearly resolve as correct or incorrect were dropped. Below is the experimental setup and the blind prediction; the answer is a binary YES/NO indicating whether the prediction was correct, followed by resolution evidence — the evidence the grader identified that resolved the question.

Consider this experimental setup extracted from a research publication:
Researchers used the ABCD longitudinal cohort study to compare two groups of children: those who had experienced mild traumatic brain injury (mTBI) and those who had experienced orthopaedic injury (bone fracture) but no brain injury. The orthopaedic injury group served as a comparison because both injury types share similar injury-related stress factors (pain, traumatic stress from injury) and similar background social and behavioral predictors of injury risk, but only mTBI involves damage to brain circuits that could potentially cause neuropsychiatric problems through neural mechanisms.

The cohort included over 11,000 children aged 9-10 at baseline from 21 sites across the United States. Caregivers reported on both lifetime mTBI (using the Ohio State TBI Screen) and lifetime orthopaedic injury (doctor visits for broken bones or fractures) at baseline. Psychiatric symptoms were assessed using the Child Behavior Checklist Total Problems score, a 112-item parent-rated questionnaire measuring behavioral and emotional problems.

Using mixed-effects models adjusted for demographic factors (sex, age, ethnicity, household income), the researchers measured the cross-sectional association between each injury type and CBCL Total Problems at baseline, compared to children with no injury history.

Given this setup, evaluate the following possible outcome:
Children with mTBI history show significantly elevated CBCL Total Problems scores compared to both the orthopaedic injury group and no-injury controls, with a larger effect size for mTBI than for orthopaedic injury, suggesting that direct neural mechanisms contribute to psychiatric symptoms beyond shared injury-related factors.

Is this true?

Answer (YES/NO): YES